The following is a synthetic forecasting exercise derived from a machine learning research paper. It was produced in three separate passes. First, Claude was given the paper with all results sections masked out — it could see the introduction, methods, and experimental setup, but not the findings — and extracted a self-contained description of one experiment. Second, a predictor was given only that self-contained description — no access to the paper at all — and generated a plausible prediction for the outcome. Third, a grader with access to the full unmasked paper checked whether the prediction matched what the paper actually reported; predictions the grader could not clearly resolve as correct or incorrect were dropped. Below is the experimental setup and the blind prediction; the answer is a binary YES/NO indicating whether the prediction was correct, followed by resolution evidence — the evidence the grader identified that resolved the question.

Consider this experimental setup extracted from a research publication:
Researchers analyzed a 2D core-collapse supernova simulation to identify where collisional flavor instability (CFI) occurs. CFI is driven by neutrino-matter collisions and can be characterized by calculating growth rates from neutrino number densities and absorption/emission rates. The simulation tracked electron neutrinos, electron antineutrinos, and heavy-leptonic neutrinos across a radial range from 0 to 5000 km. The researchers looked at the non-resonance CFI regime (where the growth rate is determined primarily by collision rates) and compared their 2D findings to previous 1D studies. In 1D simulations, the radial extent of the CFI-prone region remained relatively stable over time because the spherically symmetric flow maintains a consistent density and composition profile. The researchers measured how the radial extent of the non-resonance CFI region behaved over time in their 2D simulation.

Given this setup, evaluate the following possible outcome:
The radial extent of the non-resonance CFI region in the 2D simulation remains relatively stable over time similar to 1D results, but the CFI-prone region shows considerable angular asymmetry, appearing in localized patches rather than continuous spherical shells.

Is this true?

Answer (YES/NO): NO